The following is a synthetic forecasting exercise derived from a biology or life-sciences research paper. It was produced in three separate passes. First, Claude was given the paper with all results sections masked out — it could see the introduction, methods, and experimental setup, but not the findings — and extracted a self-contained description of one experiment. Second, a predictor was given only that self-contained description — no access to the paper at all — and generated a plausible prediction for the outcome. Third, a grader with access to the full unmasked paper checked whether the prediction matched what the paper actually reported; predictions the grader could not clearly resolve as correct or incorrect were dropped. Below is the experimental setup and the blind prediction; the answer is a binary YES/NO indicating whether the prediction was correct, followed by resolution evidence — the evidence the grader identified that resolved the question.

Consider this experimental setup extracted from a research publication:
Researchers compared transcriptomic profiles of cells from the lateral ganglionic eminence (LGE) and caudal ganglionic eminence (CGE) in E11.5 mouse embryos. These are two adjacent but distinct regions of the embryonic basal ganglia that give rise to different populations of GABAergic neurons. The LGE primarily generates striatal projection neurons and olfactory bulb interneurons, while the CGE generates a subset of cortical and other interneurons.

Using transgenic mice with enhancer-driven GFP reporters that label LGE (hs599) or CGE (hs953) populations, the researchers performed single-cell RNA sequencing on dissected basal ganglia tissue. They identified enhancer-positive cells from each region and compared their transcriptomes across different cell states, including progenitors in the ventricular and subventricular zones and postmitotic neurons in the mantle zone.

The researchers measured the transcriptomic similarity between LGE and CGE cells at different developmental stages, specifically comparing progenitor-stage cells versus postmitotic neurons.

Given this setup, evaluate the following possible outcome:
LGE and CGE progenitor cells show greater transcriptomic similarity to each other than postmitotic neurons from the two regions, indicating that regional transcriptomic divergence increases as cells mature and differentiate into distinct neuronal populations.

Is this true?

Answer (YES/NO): YES